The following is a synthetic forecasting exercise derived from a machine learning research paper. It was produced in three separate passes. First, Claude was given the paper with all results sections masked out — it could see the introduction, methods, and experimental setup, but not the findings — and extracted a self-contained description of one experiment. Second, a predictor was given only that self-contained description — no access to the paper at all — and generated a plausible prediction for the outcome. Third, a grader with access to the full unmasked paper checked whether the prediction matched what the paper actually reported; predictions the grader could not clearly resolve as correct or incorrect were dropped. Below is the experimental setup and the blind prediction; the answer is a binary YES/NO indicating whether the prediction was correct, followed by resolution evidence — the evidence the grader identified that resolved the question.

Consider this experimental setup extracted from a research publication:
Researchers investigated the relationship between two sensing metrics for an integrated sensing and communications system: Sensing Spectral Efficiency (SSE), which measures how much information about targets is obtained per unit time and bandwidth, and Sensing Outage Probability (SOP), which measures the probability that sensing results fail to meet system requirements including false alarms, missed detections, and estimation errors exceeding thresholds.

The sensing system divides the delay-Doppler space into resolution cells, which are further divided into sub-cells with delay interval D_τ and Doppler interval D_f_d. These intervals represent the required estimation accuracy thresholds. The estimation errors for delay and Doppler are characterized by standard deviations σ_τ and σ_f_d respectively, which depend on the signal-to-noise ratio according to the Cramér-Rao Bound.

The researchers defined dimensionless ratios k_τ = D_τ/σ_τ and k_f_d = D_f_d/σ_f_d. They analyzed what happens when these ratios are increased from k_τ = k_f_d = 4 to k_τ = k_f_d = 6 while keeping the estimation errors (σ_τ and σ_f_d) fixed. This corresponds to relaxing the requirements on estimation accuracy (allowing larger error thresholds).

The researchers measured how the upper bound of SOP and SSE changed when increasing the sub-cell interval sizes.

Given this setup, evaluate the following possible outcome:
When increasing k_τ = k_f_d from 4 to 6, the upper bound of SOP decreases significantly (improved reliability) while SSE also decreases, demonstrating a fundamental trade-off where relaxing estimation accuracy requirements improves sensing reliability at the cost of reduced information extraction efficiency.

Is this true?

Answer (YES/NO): YES